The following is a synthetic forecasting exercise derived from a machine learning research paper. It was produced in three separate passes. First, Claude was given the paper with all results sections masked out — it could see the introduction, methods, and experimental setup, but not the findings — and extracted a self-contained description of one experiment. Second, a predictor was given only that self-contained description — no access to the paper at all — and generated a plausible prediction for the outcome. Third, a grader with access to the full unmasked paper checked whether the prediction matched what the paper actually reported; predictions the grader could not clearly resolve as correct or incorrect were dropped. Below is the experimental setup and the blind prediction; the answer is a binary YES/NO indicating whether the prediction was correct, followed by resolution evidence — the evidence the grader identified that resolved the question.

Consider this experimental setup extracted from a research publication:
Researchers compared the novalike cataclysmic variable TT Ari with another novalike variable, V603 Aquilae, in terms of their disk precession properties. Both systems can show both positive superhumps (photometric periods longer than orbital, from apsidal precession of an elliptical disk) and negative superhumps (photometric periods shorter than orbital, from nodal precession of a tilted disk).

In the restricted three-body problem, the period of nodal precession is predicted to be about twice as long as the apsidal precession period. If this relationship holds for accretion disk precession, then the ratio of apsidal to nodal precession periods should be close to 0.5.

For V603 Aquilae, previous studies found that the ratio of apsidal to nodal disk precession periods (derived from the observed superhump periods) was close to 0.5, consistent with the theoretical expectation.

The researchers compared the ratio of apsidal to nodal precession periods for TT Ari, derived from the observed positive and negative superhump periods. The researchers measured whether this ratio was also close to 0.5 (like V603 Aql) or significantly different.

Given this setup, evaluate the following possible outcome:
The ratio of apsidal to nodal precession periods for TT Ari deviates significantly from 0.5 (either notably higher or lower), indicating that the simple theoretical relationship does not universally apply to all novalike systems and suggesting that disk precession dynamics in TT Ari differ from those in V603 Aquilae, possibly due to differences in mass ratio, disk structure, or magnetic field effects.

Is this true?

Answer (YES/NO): NO